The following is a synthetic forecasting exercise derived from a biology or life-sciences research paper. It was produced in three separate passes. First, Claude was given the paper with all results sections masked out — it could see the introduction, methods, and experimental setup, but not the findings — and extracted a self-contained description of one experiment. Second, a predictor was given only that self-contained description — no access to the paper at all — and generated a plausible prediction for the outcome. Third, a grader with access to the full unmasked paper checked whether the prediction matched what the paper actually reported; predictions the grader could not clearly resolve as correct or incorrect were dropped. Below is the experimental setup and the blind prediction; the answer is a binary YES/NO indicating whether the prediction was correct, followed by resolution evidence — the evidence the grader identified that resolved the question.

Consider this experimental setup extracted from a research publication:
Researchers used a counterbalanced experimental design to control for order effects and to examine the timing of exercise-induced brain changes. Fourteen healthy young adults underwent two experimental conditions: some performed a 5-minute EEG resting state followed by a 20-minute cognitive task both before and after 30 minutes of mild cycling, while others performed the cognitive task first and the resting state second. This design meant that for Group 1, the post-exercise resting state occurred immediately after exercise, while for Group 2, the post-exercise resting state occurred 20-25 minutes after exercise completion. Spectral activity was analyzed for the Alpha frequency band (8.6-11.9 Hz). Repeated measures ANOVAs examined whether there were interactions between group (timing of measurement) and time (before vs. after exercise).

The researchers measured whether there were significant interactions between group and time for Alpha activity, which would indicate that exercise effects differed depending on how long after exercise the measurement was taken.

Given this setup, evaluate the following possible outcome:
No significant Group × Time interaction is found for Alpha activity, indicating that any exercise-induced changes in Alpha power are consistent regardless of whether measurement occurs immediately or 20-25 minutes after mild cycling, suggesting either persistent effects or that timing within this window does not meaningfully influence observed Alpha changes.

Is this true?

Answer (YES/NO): YES